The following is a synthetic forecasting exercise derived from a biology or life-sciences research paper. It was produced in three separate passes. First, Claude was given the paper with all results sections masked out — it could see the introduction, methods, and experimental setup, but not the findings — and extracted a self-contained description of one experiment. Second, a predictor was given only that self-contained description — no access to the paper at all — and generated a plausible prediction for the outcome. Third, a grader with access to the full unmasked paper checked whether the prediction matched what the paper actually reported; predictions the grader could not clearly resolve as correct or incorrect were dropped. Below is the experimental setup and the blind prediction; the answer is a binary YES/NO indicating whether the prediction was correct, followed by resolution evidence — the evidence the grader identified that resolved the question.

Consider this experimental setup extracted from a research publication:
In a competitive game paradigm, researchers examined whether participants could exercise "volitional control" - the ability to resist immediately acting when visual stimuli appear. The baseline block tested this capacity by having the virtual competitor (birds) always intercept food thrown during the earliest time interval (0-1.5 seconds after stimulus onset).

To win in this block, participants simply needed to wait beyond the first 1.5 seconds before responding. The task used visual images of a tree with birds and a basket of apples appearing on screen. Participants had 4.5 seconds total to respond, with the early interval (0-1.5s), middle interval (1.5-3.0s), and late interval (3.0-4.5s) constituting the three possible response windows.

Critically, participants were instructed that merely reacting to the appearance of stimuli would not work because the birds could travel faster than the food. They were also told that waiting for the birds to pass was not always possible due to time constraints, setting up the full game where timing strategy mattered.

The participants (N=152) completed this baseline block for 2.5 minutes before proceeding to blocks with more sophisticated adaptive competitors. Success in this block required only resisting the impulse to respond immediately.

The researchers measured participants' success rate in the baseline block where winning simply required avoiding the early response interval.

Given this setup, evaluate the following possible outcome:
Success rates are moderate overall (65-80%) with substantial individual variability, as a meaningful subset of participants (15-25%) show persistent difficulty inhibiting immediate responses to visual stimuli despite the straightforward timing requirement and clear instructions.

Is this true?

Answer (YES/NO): NO